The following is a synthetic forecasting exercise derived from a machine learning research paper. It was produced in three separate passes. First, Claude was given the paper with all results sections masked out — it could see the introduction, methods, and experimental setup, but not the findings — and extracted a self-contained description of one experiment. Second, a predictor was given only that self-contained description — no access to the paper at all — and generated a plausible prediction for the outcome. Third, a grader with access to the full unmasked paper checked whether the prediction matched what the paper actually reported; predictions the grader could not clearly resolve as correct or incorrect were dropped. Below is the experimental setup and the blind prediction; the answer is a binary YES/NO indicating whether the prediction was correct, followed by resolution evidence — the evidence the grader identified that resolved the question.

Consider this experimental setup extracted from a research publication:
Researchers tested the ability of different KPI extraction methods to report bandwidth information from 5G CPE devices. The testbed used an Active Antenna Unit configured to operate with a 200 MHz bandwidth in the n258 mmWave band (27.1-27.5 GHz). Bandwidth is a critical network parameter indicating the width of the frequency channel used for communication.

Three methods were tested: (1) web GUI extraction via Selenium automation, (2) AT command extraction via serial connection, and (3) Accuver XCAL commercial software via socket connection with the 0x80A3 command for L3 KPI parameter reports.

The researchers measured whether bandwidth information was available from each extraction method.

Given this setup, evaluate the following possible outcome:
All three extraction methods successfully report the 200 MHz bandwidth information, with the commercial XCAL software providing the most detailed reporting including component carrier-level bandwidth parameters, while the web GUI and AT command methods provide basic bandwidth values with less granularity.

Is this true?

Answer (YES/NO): NO